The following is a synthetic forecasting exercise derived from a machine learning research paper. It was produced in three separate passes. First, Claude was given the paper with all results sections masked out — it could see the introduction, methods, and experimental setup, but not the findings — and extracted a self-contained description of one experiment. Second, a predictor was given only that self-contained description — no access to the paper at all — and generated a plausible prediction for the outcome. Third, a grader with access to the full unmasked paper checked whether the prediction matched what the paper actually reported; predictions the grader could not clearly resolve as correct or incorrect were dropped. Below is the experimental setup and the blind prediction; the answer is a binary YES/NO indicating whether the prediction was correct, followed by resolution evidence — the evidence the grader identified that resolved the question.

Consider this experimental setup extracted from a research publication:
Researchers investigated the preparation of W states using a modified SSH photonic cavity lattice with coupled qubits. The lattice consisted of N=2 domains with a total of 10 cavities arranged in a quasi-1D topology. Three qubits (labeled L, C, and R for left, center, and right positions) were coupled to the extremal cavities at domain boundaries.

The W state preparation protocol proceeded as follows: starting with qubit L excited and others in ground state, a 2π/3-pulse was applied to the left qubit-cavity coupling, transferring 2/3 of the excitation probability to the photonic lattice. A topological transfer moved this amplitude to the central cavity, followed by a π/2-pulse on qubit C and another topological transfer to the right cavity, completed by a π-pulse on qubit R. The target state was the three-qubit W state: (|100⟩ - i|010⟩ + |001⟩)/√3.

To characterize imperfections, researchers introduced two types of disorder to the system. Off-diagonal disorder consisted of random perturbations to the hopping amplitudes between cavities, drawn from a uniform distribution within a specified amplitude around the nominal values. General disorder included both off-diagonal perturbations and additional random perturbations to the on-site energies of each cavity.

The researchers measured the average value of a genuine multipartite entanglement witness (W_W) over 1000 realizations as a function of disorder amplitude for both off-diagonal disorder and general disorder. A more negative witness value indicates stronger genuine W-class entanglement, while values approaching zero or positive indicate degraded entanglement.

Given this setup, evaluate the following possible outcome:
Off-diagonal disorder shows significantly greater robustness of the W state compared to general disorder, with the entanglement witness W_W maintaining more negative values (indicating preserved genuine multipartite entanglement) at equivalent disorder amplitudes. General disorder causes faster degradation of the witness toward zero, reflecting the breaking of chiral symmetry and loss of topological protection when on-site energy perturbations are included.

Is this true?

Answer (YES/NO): NO